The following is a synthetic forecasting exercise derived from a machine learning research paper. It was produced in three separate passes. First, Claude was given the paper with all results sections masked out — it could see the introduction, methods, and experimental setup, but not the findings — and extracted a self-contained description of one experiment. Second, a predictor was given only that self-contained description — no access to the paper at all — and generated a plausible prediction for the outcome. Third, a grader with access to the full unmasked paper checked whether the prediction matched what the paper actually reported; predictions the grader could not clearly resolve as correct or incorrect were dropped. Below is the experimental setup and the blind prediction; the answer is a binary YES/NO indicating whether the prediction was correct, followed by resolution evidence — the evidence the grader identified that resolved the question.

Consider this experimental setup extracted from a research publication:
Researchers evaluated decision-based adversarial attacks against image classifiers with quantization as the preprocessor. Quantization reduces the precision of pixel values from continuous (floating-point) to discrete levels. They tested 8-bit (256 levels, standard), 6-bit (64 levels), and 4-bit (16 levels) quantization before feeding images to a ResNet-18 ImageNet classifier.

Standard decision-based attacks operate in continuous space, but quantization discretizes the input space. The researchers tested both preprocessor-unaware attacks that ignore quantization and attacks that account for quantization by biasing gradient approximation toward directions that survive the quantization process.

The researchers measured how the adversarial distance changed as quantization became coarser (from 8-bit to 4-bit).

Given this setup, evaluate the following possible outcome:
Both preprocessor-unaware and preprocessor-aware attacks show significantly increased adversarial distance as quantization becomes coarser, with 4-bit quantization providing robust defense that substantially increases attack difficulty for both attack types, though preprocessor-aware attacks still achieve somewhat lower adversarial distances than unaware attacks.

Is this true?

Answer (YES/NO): NO